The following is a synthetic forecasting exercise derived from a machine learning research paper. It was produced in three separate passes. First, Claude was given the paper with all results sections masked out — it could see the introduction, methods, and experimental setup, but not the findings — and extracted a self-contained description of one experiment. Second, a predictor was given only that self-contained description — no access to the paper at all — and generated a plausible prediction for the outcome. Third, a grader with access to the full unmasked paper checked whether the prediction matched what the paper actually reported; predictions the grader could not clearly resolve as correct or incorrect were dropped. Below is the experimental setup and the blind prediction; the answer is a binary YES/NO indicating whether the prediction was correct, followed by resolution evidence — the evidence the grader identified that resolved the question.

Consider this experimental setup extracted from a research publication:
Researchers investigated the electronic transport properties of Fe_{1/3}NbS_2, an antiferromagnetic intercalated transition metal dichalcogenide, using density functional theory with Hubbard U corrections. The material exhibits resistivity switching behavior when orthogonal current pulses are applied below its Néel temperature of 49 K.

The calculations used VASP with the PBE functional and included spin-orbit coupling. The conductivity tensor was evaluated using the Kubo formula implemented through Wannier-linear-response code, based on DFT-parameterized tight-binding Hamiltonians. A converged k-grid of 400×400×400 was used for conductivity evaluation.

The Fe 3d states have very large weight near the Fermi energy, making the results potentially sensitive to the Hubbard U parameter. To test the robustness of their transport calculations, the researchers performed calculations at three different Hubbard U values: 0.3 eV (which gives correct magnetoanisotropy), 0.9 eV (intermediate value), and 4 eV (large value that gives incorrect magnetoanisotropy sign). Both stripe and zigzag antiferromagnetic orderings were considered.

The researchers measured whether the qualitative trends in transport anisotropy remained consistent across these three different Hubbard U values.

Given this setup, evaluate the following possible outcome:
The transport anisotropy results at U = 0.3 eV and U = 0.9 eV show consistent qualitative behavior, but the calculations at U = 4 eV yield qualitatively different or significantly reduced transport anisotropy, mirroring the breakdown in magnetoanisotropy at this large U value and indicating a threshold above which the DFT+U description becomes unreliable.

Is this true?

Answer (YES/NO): NO